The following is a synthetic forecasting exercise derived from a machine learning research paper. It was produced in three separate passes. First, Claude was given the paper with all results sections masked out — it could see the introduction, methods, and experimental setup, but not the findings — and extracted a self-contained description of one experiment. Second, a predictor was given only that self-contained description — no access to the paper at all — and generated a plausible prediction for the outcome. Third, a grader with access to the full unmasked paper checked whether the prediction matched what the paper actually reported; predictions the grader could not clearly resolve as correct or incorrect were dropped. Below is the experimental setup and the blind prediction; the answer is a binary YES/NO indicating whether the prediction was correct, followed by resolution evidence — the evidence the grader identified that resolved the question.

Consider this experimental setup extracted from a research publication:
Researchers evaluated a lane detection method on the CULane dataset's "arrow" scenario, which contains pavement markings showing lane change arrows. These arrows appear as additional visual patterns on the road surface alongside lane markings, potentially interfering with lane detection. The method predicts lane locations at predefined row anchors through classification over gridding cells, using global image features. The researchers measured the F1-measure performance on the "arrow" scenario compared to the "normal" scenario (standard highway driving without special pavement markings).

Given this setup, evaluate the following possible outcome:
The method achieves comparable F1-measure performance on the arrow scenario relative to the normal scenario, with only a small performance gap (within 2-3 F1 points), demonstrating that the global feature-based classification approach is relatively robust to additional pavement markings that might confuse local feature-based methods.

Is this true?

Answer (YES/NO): NO